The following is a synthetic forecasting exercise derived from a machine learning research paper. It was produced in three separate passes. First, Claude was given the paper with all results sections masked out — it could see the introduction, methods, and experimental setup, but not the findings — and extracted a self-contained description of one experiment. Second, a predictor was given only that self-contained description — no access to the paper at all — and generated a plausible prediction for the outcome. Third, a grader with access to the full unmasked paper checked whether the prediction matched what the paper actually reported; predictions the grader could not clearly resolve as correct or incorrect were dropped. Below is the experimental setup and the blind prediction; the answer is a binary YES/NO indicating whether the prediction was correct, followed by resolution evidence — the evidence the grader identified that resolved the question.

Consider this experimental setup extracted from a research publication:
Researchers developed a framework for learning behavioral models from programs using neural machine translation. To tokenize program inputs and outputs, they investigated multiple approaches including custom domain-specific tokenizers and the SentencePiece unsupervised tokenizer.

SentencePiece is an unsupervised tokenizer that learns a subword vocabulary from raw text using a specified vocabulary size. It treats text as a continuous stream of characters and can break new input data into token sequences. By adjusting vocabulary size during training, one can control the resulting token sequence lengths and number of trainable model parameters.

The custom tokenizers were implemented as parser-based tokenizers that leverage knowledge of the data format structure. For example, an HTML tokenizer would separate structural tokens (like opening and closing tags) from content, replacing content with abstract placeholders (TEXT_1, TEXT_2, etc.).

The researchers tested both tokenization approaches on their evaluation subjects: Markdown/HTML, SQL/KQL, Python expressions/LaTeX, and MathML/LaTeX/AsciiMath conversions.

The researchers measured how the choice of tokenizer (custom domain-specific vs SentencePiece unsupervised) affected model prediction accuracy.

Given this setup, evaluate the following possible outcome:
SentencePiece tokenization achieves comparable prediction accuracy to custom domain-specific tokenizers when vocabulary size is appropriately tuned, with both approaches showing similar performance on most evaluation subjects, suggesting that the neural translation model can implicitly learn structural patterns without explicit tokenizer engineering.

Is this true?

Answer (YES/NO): NO